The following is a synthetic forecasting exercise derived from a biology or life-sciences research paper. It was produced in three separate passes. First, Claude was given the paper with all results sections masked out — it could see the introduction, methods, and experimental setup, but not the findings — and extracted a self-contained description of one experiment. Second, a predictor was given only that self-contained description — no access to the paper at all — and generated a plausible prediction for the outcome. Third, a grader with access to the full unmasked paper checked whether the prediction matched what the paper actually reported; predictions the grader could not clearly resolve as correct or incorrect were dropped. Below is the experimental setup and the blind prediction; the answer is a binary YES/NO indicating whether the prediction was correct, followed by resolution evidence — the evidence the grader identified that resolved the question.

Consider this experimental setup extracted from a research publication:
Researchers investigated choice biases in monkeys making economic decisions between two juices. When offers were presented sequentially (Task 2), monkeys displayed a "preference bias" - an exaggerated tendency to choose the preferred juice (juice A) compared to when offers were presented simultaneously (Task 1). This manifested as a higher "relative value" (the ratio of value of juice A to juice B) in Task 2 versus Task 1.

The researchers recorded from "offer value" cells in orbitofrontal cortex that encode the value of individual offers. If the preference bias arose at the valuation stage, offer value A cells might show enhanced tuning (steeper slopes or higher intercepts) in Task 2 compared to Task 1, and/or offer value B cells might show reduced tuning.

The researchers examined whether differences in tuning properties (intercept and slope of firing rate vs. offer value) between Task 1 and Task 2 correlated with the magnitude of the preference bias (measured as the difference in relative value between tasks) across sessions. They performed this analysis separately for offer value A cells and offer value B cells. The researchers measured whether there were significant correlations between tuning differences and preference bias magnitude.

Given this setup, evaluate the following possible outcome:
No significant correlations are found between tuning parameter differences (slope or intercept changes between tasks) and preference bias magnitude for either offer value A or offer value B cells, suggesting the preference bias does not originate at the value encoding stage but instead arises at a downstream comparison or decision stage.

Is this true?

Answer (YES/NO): YES